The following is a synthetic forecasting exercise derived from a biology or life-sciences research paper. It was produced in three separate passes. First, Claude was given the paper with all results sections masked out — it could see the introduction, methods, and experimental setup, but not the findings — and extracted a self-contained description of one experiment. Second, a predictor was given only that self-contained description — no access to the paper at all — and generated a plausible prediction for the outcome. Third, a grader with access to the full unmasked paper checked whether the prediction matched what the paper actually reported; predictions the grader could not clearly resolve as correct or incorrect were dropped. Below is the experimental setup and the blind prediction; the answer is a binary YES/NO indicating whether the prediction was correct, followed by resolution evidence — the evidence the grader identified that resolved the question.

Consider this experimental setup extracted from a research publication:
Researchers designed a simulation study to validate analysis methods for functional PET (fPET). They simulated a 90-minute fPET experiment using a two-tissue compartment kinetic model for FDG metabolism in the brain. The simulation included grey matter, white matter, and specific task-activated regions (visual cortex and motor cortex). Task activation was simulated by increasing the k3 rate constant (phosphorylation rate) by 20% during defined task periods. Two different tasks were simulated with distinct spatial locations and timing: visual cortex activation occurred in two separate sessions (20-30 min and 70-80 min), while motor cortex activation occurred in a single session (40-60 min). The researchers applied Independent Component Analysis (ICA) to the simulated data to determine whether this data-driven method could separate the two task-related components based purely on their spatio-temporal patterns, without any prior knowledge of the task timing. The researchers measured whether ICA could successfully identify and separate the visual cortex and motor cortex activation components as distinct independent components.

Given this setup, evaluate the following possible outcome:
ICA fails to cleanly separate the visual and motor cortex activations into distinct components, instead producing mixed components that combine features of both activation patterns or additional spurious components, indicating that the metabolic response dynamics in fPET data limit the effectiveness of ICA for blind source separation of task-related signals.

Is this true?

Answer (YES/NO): NO